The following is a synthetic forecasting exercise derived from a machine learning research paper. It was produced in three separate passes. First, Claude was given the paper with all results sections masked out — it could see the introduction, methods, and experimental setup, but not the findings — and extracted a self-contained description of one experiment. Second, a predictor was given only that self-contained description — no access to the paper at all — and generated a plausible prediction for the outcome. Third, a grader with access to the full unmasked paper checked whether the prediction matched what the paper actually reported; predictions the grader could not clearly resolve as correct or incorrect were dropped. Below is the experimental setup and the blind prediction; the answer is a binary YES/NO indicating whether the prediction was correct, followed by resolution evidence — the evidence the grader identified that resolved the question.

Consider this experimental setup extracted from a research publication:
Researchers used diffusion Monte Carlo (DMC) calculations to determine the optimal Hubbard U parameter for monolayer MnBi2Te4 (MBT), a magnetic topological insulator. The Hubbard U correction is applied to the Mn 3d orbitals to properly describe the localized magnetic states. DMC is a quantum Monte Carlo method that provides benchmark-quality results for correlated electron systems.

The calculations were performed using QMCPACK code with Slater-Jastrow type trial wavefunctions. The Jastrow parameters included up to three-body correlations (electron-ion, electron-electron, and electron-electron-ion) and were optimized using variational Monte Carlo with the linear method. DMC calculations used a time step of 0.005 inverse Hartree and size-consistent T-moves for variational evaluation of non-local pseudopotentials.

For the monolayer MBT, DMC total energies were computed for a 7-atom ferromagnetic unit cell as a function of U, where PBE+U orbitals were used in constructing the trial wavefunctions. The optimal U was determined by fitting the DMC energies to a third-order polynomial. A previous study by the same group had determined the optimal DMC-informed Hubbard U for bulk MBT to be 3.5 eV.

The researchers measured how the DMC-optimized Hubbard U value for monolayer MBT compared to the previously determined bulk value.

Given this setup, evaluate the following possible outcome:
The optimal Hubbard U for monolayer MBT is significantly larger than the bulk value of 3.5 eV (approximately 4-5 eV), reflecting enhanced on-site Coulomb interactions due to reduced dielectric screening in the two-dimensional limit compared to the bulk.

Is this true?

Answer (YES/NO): NO